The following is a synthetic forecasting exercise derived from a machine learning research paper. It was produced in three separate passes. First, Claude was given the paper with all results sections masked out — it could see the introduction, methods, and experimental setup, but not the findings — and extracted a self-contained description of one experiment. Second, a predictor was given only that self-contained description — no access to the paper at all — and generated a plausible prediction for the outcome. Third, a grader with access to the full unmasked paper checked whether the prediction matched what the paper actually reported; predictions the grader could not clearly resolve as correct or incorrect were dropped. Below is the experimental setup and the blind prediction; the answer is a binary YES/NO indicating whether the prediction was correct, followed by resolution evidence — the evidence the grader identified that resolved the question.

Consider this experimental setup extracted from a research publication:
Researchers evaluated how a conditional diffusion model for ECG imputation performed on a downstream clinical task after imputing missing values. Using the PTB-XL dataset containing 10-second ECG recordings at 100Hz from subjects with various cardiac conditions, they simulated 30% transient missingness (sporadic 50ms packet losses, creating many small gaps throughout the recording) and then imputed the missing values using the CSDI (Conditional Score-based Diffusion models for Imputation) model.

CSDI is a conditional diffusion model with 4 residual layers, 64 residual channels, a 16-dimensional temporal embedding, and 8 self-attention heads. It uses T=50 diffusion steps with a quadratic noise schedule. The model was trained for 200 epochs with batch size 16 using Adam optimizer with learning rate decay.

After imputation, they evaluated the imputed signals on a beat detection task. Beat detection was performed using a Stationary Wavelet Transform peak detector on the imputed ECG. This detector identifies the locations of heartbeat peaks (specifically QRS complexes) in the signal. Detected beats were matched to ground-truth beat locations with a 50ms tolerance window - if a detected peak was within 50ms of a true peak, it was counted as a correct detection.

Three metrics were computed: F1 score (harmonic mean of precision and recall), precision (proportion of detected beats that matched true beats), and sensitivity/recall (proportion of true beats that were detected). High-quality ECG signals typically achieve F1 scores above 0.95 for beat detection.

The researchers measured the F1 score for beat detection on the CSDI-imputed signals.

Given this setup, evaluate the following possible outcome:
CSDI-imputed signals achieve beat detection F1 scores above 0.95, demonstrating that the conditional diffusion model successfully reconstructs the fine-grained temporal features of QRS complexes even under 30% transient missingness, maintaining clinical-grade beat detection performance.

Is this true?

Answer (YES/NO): NO